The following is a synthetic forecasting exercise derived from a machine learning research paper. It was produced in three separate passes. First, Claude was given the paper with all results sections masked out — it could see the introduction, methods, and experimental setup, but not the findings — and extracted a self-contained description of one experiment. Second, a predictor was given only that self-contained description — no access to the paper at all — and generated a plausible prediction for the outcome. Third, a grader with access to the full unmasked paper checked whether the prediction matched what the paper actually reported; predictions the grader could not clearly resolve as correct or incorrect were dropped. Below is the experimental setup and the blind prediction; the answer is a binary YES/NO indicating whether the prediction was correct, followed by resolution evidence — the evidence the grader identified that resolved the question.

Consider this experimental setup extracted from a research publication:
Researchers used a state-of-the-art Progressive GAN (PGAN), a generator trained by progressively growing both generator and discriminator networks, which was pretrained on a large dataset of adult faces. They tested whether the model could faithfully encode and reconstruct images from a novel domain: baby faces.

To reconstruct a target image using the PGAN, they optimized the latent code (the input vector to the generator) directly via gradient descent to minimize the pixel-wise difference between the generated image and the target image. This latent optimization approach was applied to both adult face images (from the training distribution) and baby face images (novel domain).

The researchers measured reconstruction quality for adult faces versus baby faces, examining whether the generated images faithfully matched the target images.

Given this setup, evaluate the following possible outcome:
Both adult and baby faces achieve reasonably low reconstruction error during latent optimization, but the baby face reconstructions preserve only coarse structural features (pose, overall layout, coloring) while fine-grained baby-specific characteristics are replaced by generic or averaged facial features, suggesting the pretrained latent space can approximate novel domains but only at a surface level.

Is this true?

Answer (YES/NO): NO